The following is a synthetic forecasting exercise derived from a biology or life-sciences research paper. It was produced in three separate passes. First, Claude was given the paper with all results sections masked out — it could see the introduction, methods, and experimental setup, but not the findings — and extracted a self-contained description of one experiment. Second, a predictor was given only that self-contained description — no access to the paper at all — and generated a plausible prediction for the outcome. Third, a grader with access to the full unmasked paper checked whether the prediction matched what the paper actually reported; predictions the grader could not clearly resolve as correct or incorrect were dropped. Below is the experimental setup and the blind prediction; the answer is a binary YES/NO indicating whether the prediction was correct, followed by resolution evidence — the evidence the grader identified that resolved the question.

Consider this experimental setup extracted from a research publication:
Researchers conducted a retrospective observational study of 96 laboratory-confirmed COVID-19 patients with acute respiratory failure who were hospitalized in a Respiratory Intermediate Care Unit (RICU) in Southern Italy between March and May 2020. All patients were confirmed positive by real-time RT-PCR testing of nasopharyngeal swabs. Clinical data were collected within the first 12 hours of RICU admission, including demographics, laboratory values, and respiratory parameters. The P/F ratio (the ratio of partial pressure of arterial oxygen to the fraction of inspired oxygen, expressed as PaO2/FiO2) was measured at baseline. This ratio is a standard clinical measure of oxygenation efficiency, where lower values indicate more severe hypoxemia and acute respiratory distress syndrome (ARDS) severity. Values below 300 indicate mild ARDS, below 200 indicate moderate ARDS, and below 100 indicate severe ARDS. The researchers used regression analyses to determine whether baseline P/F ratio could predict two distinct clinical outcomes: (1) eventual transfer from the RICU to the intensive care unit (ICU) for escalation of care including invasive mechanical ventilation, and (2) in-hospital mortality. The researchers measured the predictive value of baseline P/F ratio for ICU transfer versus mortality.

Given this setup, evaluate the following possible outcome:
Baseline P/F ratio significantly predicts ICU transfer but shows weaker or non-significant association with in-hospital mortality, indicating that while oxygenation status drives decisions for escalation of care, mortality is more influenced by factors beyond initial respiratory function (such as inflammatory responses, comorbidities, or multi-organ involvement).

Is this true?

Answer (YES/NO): NO